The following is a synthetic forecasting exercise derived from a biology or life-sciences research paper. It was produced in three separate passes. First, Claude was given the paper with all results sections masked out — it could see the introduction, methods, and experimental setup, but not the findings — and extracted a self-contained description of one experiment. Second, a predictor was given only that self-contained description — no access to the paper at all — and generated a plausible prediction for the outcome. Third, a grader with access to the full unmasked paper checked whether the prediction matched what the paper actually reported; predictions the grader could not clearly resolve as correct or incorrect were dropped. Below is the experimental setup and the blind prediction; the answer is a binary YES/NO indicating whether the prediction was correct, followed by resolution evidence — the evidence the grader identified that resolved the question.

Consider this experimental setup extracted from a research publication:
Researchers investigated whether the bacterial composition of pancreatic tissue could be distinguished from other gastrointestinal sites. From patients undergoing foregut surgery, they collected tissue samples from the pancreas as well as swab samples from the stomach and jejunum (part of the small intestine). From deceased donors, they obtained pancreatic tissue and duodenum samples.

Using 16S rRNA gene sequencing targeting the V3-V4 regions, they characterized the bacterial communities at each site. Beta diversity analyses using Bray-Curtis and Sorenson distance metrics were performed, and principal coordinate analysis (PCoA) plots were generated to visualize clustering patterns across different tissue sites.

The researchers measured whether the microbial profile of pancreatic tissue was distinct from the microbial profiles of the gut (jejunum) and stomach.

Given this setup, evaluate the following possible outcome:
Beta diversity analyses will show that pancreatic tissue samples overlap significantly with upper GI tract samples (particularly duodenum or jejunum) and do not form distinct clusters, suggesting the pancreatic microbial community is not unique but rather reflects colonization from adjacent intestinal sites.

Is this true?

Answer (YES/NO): NO